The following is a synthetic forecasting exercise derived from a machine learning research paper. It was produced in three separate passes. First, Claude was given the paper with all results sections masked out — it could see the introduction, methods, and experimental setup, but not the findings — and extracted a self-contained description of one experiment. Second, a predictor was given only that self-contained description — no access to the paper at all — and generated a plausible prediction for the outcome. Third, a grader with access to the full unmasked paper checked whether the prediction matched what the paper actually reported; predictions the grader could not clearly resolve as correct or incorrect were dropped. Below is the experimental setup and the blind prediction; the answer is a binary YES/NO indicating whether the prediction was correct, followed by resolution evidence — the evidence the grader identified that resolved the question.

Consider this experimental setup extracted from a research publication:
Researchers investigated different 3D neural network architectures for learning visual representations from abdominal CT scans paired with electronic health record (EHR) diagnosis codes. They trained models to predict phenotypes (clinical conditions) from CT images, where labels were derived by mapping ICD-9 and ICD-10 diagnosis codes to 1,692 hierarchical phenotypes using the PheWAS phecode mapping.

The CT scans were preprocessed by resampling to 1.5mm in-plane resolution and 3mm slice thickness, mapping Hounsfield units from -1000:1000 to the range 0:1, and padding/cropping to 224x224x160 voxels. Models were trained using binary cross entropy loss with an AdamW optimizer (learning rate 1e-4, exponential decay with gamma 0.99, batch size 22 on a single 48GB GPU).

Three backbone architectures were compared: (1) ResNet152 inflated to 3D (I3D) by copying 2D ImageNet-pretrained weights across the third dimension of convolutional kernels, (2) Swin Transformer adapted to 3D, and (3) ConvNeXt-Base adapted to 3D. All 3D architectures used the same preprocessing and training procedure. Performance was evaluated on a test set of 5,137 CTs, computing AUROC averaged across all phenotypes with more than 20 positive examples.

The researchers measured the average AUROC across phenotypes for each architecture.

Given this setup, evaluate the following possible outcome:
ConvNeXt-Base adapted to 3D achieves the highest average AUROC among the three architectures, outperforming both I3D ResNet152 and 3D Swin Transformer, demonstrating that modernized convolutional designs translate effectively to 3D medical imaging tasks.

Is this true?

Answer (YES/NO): NO